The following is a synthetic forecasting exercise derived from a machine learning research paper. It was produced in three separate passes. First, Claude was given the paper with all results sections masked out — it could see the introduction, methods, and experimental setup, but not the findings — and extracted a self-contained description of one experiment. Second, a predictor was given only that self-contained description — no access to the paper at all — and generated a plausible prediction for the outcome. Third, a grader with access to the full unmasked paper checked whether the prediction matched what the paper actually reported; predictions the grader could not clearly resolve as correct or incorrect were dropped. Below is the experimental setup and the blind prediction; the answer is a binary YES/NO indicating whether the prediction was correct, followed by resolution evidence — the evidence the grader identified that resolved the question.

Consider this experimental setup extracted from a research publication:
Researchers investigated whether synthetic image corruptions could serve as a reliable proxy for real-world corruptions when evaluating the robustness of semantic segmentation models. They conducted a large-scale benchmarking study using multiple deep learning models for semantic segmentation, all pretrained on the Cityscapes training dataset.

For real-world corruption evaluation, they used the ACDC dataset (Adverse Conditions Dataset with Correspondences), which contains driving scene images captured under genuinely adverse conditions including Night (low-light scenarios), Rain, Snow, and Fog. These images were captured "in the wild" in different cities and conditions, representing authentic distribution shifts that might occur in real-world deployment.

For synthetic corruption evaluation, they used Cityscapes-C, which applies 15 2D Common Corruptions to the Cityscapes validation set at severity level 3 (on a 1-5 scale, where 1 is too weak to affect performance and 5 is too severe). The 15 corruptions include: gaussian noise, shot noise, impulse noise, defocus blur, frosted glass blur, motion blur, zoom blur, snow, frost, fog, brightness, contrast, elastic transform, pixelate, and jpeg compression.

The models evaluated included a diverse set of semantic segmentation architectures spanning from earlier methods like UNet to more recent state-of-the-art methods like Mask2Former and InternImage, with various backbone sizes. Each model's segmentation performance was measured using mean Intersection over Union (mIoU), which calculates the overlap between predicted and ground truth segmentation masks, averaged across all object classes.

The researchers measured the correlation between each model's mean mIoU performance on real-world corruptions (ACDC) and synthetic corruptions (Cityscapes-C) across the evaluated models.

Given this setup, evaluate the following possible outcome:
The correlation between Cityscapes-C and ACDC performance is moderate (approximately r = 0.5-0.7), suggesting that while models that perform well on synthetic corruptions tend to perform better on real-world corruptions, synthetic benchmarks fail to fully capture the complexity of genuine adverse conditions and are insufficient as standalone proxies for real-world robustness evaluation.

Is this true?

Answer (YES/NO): NO